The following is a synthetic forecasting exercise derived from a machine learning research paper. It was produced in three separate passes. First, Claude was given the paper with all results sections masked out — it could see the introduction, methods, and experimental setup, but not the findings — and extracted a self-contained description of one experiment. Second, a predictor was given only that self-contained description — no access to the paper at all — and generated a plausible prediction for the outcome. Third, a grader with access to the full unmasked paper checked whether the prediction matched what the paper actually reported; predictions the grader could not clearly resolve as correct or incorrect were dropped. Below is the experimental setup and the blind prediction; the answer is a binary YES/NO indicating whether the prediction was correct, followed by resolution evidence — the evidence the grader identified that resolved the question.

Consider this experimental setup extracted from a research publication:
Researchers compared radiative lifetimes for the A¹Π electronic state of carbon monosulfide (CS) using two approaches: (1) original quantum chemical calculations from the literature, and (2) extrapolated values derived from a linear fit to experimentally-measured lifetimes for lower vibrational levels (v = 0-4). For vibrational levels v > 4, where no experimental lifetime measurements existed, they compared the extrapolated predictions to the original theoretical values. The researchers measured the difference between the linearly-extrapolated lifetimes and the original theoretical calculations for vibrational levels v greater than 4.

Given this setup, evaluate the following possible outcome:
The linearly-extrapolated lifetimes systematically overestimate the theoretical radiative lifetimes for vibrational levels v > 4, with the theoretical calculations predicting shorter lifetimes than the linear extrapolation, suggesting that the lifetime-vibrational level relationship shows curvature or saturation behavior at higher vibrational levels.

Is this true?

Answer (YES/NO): YES